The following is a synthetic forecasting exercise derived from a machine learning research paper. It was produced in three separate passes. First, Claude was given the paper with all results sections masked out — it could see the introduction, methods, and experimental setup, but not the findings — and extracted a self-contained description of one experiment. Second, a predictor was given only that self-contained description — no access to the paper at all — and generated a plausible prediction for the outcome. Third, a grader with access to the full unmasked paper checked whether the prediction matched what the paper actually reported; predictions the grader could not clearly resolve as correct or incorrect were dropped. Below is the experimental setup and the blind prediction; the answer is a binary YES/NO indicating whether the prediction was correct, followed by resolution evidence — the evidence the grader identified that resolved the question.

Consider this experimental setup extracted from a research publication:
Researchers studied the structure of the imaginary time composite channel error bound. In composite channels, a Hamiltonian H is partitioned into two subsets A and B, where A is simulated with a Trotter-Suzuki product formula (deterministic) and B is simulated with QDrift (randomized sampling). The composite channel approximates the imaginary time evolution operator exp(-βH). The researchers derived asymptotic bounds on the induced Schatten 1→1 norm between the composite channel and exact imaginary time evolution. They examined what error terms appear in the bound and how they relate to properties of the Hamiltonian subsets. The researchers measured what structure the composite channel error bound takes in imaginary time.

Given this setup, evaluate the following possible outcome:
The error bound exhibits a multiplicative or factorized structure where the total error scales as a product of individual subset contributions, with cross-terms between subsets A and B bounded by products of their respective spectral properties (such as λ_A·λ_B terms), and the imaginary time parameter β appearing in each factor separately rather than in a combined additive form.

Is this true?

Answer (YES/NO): NO